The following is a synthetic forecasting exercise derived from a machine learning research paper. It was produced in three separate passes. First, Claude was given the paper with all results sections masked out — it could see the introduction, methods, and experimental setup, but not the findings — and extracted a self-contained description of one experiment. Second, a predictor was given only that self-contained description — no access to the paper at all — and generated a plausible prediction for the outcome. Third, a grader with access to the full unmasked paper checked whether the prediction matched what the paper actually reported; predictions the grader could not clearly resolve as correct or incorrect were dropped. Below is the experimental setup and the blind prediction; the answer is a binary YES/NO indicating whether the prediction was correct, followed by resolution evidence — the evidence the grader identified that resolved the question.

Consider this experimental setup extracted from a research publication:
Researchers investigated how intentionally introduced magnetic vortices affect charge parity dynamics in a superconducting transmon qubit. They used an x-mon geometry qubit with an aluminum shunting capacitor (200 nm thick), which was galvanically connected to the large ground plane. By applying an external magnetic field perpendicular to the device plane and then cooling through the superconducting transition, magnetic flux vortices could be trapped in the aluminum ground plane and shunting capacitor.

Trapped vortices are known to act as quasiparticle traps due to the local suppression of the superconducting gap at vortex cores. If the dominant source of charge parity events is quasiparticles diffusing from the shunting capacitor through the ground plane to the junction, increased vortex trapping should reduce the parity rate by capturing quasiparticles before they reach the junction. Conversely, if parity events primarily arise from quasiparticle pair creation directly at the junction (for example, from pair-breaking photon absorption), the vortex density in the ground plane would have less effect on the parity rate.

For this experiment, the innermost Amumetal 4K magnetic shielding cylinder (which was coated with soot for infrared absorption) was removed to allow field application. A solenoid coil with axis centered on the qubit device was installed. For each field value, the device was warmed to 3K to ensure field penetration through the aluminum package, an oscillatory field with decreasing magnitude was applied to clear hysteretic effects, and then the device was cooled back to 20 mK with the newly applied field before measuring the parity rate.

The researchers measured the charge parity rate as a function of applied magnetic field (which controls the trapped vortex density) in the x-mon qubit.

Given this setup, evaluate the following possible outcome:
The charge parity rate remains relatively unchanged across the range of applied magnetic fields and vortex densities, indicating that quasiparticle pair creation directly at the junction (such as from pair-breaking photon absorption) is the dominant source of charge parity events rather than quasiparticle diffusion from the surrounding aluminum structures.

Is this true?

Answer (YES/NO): YES